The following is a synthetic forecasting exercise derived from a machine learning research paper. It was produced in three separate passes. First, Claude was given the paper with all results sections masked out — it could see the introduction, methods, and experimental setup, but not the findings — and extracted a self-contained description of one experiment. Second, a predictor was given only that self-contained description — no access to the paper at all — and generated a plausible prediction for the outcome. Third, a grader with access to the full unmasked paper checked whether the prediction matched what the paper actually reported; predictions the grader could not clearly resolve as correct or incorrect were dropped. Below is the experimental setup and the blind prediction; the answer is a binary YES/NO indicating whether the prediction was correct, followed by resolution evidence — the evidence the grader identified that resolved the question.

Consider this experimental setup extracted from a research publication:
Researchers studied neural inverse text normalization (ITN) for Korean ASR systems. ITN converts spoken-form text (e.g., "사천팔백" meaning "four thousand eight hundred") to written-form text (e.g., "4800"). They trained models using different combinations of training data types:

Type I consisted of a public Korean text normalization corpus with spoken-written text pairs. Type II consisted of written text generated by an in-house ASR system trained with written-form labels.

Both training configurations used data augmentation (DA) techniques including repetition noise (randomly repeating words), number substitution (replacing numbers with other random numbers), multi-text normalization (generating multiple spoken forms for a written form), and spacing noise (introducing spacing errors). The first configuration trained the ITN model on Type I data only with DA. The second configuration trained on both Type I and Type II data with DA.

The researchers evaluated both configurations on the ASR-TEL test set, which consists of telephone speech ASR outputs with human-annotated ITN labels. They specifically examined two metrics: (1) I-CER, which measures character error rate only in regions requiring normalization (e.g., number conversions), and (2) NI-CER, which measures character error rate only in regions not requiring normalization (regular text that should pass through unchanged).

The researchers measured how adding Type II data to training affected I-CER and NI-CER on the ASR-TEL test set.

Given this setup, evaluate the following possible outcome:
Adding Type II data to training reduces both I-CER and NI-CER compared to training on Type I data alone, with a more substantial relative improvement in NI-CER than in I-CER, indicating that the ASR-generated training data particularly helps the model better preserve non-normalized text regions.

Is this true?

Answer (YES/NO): YES